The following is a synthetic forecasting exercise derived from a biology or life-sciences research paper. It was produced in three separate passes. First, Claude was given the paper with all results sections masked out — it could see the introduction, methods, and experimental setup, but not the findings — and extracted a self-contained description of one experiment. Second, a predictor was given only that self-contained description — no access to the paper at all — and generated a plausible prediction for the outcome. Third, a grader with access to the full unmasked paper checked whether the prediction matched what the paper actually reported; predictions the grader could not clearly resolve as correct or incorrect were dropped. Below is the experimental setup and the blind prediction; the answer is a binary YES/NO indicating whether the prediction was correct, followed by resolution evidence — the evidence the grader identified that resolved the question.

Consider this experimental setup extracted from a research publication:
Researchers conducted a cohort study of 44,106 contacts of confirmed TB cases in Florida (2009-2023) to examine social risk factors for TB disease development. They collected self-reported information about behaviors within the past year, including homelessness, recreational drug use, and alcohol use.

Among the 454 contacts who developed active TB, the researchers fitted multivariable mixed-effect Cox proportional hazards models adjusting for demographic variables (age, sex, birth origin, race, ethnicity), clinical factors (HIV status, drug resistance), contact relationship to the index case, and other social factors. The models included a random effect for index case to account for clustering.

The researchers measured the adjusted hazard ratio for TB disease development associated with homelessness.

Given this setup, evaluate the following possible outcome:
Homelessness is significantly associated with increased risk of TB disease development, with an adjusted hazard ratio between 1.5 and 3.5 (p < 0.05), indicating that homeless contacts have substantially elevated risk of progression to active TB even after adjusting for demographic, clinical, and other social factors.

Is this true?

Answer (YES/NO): NO